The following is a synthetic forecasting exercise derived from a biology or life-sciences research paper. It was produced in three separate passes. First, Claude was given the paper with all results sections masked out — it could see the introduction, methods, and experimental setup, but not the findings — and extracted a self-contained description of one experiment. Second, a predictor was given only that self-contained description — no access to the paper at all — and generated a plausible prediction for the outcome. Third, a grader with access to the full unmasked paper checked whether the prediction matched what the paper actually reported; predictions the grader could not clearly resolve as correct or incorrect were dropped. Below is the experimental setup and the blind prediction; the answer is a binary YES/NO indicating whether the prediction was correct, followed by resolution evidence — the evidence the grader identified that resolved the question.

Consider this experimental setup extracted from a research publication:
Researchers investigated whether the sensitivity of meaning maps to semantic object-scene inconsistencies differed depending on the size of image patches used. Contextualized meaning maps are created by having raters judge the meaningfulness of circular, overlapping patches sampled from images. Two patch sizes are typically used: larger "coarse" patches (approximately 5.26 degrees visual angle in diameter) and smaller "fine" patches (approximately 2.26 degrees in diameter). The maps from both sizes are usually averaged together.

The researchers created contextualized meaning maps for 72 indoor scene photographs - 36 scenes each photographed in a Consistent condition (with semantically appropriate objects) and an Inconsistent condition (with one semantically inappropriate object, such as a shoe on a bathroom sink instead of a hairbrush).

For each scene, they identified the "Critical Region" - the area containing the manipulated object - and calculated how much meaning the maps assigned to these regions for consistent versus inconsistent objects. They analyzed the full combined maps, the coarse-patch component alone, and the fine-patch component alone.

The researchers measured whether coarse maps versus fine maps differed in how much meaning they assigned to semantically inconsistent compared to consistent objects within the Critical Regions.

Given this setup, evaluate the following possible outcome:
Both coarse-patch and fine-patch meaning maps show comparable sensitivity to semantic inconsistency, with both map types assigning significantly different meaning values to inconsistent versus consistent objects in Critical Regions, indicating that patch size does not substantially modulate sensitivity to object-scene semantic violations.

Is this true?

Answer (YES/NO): NO